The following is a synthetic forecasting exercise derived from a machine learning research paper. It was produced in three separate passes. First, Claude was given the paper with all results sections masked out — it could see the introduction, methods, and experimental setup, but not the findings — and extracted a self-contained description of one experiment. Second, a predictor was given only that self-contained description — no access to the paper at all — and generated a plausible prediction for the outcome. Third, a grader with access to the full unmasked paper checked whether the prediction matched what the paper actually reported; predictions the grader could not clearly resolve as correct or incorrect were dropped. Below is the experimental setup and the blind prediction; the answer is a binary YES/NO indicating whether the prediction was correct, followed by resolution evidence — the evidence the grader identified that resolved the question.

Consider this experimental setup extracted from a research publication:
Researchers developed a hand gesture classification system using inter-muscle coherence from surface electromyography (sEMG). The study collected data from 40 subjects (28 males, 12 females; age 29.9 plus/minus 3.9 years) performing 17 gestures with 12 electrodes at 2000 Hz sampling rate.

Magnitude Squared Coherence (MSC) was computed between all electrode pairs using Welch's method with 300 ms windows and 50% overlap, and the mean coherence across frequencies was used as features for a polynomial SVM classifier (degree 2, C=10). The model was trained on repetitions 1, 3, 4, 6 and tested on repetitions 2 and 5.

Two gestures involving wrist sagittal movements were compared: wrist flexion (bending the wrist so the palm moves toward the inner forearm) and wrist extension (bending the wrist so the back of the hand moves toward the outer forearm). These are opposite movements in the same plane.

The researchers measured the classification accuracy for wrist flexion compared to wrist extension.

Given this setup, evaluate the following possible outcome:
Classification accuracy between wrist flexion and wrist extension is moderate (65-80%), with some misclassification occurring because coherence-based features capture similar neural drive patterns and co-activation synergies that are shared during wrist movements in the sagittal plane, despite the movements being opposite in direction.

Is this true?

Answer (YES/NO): NO